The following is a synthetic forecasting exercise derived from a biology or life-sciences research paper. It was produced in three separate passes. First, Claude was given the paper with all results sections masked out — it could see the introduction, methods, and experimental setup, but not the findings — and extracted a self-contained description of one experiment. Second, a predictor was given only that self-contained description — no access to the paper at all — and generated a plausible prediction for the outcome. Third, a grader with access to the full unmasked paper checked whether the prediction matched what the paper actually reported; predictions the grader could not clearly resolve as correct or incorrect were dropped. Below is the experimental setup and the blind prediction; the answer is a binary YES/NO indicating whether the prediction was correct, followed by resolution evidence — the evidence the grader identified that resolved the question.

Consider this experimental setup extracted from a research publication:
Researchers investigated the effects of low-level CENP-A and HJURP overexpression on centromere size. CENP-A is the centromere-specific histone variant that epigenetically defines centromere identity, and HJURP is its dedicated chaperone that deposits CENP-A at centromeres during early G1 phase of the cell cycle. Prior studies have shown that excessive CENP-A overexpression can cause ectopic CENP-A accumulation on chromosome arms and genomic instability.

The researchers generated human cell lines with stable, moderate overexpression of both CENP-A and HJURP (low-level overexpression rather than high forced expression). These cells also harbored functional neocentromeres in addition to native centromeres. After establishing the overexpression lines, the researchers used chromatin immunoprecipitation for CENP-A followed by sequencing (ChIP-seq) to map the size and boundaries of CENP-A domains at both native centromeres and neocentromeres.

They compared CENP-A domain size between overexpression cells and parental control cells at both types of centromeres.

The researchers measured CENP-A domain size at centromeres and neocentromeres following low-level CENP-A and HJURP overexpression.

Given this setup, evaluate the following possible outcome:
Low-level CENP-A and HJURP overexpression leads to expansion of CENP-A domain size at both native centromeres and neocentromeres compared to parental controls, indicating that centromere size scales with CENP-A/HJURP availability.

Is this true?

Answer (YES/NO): YES